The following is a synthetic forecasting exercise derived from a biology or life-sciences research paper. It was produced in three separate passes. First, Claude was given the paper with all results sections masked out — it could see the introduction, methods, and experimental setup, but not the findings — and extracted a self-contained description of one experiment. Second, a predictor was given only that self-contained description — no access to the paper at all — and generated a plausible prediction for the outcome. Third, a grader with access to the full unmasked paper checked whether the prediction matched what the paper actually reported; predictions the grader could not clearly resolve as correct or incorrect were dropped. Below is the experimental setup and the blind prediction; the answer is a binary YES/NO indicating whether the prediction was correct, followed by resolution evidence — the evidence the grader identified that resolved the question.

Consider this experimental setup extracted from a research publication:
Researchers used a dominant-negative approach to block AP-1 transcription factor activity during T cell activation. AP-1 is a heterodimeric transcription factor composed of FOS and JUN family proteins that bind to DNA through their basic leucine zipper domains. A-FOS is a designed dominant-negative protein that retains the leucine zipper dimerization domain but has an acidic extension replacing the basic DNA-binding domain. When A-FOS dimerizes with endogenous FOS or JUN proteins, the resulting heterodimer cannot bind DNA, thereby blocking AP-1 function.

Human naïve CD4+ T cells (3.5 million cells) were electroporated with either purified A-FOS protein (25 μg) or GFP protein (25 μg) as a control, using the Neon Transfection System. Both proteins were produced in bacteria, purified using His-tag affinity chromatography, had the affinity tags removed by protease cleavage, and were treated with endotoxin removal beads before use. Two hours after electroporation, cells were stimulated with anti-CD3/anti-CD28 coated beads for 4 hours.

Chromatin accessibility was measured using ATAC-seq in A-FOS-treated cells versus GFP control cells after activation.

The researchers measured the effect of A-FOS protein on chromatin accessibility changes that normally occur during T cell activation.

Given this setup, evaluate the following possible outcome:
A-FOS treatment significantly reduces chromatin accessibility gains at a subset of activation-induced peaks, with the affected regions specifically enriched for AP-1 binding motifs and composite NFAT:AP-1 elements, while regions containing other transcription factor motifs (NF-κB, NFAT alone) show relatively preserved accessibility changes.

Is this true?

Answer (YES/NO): YES